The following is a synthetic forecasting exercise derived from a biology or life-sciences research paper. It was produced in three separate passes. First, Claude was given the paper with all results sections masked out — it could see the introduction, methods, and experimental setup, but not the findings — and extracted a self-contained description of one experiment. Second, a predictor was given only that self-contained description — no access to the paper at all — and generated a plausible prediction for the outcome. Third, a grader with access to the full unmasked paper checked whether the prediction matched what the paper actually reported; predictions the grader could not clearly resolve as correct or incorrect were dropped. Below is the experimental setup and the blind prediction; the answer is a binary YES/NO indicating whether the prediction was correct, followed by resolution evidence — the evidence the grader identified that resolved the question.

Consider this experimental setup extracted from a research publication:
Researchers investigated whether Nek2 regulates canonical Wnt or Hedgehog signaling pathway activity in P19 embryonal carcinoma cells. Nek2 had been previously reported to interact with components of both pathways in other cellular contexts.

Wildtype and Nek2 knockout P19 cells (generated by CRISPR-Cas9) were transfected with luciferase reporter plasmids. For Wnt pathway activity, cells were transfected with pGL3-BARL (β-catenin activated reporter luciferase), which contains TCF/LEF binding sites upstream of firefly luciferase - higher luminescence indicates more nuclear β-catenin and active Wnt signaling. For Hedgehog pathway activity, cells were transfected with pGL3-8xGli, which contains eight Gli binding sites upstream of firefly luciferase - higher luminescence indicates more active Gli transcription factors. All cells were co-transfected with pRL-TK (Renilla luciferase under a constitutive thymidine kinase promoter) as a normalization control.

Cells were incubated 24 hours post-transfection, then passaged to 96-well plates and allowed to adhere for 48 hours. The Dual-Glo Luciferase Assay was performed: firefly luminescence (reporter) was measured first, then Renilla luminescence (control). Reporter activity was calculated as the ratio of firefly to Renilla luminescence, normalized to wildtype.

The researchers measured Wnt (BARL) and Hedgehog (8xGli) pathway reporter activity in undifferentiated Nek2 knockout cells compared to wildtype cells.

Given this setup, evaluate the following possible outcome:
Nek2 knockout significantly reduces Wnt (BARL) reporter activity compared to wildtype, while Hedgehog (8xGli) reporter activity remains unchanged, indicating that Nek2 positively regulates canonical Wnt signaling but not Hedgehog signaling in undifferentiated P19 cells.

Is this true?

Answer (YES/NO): NO